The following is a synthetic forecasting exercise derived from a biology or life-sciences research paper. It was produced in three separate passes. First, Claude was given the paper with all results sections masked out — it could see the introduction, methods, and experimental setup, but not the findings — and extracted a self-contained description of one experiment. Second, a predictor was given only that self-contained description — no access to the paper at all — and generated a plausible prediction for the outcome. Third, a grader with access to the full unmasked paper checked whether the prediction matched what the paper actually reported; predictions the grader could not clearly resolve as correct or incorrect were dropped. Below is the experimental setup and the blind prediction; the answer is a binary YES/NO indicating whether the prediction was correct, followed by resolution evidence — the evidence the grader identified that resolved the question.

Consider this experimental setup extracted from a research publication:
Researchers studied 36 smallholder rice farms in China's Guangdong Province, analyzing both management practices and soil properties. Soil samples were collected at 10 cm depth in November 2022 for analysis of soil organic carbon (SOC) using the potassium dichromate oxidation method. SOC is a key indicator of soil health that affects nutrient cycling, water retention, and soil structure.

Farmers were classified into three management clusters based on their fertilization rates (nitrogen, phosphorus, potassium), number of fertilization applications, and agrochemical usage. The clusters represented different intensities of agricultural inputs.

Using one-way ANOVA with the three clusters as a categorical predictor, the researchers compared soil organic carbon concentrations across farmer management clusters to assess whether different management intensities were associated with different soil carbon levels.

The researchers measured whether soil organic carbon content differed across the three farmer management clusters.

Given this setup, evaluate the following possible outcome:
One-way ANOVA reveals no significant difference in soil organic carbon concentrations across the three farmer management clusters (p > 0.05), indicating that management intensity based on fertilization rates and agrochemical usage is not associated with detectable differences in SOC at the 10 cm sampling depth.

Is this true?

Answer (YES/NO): NO